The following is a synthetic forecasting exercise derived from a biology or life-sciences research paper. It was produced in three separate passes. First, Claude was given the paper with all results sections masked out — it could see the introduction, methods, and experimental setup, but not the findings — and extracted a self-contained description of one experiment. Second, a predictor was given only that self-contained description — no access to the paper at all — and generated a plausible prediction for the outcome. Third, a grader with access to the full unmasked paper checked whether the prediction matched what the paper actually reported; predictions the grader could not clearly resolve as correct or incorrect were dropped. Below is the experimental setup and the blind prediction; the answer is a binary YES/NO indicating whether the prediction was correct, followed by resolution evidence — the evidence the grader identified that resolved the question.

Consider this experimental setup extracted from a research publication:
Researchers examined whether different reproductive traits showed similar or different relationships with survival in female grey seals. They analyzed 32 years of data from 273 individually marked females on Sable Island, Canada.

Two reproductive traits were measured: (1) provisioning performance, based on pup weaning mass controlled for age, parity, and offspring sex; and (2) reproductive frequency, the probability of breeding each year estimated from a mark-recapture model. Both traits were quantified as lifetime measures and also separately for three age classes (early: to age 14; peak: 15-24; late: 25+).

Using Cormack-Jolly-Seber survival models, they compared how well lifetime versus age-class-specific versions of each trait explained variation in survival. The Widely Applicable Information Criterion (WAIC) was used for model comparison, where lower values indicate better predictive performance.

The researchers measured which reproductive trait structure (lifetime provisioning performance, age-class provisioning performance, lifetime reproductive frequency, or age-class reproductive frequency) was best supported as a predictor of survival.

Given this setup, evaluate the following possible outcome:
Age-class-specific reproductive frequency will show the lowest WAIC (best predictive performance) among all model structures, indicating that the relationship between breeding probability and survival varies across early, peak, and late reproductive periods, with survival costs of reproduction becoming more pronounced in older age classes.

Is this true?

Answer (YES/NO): NO